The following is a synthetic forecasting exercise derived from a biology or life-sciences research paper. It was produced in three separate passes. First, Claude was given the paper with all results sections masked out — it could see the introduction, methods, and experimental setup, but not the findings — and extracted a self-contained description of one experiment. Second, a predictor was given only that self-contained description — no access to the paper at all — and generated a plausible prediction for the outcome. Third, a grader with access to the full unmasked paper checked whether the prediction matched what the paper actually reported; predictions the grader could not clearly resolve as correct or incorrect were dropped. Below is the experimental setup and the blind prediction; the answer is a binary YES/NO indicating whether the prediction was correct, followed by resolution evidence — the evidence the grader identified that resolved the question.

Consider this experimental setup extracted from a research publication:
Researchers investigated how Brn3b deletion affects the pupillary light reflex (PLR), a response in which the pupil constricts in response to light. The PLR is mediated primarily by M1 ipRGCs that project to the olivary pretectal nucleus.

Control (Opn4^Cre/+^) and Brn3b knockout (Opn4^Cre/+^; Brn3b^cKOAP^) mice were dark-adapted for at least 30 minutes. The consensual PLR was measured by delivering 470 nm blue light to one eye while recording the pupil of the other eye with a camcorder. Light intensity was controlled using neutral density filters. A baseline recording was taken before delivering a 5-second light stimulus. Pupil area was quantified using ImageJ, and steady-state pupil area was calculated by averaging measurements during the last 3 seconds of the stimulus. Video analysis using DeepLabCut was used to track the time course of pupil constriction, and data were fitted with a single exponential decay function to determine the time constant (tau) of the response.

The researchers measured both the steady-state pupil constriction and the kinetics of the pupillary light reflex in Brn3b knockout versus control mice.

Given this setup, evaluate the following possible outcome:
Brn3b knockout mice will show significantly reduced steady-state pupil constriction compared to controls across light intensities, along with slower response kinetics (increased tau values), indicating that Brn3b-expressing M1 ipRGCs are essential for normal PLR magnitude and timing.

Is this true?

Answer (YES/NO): NO